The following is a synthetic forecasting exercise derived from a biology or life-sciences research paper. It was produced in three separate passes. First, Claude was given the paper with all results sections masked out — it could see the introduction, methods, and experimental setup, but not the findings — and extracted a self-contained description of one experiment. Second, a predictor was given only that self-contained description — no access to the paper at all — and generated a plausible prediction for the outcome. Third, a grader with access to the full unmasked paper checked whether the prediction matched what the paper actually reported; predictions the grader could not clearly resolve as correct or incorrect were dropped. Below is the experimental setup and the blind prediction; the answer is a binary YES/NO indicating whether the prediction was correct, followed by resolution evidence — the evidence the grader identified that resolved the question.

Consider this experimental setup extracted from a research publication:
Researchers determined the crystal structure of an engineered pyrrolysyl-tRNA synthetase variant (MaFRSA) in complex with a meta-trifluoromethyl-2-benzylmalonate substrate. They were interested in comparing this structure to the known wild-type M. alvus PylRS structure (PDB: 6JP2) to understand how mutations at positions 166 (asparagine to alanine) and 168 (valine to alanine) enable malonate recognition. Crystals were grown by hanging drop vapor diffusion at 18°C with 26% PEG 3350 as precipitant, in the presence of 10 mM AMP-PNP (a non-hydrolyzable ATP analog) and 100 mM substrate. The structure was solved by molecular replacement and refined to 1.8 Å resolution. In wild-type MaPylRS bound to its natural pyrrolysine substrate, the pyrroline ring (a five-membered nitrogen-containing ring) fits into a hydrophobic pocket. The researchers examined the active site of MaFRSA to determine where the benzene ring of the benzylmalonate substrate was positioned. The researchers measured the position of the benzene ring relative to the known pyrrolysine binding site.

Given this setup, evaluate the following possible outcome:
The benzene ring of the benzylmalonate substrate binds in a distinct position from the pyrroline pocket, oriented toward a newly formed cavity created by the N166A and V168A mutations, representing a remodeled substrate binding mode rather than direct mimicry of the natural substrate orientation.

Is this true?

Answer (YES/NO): NO